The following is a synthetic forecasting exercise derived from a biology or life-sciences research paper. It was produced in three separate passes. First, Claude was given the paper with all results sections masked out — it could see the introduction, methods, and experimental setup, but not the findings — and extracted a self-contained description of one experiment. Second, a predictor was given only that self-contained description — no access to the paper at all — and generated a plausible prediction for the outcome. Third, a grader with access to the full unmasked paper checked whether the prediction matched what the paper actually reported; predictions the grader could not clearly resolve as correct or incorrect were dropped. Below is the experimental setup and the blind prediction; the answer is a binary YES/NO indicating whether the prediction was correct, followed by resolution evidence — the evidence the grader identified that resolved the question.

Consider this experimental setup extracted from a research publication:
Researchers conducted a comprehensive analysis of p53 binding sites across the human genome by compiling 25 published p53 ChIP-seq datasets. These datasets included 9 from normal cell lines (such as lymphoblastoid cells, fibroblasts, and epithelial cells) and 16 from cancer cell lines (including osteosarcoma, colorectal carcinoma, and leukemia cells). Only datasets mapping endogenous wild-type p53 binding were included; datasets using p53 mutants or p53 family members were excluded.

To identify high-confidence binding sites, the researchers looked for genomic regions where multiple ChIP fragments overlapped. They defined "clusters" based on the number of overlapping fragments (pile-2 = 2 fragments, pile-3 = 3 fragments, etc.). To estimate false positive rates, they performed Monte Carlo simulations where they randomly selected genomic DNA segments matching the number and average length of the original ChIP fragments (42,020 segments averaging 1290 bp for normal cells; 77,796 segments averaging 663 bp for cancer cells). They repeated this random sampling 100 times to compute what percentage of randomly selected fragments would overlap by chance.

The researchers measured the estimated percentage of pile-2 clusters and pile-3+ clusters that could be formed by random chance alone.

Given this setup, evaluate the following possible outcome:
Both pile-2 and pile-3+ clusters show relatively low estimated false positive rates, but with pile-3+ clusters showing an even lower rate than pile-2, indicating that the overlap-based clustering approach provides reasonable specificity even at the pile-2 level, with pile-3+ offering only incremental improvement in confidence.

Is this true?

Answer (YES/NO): NO